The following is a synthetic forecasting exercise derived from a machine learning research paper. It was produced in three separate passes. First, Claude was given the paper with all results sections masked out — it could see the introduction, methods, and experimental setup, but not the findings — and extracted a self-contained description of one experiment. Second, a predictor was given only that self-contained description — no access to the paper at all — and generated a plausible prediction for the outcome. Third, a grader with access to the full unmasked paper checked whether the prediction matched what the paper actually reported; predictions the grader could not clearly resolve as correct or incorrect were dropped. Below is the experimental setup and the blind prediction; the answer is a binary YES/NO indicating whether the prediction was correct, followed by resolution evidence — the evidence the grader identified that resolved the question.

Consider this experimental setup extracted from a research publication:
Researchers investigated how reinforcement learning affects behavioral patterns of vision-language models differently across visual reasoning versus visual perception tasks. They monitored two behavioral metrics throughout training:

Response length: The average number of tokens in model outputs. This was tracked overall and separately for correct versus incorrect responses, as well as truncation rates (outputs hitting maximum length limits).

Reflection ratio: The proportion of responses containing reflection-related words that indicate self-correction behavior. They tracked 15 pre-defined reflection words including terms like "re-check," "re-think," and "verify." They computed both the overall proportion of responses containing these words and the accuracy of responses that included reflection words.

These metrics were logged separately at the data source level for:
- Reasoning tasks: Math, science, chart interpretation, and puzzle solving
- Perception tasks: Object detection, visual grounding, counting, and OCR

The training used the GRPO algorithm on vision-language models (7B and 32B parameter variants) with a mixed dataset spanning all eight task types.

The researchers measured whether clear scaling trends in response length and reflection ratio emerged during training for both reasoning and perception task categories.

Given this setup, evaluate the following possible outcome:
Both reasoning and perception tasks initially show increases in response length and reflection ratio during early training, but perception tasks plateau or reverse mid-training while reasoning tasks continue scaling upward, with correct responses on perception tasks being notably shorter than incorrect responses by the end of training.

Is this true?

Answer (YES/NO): NO